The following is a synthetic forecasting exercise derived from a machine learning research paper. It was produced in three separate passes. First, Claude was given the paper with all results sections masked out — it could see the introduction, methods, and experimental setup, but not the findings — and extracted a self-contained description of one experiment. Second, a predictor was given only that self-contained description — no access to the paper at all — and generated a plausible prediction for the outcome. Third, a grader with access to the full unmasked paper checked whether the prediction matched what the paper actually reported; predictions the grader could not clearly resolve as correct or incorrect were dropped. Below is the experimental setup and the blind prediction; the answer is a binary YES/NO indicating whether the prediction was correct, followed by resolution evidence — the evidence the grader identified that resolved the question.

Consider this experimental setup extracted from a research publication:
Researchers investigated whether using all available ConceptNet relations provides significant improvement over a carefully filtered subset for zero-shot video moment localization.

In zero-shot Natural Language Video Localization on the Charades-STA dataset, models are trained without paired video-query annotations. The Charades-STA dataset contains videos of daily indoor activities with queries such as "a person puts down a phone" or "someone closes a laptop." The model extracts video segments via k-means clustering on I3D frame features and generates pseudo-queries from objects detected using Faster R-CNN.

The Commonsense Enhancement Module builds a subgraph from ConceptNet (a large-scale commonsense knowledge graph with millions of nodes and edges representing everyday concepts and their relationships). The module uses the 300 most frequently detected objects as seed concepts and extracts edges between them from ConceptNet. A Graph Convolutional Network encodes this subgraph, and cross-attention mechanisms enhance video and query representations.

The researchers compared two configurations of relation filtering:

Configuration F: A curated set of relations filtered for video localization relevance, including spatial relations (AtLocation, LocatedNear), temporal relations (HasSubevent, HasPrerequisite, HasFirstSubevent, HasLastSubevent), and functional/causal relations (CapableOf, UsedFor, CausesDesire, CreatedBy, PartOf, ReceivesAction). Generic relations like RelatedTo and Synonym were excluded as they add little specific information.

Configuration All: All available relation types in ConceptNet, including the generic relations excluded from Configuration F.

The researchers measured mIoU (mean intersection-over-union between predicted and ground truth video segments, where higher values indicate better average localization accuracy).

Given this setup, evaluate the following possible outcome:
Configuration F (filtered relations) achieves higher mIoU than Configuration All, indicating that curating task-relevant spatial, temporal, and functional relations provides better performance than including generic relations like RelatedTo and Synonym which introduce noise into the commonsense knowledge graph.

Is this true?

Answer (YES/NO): NO